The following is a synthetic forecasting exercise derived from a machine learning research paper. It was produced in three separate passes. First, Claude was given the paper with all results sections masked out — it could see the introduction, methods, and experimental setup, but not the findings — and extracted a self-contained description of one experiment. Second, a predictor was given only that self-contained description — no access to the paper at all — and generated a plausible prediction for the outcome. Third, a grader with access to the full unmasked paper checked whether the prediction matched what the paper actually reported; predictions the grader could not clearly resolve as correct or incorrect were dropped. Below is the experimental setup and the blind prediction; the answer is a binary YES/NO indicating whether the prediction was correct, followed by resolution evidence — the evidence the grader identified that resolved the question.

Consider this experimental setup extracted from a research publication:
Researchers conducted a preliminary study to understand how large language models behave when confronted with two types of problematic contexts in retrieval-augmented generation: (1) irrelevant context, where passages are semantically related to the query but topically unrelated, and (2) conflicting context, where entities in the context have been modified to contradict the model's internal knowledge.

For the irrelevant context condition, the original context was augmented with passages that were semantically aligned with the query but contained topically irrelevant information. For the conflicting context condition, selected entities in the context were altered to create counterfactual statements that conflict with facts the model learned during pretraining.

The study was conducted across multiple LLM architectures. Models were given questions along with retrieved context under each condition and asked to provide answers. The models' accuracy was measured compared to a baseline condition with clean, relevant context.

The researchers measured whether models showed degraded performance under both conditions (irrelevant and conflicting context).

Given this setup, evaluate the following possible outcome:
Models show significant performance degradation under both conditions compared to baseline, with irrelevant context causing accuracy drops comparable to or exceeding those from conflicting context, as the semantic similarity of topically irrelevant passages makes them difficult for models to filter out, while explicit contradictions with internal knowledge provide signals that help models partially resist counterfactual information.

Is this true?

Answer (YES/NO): NO